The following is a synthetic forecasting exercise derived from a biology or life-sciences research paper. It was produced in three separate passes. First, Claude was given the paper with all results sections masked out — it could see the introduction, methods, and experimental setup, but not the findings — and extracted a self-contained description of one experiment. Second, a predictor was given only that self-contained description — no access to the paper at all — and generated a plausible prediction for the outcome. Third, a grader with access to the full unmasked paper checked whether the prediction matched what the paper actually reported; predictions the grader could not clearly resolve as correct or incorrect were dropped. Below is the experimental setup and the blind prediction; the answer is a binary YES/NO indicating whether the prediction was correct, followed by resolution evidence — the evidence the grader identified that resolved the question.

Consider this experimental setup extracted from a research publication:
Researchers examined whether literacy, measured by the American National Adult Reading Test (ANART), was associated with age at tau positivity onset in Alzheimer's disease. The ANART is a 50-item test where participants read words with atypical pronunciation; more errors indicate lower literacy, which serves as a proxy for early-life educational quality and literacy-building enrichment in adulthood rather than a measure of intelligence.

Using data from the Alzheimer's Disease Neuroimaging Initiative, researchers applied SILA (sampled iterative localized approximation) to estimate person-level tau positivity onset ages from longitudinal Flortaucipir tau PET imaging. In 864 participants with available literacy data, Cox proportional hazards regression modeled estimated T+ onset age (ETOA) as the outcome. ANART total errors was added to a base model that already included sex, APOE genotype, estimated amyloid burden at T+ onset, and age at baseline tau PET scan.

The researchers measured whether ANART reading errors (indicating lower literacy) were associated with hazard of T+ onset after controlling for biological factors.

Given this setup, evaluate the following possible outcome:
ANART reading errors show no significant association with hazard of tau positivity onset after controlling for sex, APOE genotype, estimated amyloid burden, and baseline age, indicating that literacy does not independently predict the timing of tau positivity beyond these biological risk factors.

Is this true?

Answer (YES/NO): NO